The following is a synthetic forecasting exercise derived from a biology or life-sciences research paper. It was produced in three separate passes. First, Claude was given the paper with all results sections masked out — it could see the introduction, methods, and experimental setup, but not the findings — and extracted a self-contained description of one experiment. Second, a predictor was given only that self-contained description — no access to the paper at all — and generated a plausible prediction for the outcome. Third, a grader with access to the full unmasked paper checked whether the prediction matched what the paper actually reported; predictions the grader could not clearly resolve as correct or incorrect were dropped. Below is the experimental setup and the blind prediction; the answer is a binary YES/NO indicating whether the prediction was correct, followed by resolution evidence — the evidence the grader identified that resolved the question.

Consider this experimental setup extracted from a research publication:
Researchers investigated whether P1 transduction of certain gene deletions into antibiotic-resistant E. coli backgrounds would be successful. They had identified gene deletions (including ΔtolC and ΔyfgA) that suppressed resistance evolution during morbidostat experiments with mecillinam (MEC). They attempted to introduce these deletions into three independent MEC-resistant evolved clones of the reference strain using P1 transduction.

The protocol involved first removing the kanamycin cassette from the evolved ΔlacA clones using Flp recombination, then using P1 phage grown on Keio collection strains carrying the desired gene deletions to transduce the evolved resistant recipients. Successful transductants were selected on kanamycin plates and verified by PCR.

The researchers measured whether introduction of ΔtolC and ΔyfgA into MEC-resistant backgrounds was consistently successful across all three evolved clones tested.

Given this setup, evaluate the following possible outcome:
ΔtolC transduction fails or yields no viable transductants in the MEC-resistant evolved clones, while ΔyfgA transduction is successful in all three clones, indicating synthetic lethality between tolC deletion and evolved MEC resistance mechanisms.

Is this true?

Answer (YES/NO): NO